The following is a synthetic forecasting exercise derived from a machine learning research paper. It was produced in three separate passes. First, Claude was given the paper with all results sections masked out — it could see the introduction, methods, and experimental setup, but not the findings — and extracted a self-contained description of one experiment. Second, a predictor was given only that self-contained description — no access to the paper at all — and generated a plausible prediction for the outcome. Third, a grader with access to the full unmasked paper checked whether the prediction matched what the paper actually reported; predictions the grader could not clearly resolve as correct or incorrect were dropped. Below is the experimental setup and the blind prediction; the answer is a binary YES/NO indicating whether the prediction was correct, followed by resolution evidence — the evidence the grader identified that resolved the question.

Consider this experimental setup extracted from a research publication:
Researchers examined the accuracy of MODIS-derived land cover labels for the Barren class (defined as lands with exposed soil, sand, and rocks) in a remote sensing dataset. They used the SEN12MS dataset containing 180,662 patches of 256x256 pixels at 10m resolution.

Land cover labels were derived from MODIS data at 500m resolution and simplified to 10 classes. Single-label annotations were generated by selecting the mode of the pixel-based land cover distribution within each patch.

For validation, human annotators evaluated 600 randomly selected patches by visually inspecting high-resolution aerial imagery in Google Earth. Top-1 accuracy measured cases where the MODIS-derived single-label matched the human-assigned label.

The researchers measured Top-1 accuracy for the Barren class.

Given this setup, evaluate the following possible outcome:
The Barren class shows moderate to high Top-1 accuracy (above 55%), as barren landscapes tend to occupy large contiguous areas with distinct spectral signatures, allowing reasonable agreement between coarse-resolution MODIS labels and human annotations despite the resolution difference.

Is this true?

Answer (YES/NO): YES